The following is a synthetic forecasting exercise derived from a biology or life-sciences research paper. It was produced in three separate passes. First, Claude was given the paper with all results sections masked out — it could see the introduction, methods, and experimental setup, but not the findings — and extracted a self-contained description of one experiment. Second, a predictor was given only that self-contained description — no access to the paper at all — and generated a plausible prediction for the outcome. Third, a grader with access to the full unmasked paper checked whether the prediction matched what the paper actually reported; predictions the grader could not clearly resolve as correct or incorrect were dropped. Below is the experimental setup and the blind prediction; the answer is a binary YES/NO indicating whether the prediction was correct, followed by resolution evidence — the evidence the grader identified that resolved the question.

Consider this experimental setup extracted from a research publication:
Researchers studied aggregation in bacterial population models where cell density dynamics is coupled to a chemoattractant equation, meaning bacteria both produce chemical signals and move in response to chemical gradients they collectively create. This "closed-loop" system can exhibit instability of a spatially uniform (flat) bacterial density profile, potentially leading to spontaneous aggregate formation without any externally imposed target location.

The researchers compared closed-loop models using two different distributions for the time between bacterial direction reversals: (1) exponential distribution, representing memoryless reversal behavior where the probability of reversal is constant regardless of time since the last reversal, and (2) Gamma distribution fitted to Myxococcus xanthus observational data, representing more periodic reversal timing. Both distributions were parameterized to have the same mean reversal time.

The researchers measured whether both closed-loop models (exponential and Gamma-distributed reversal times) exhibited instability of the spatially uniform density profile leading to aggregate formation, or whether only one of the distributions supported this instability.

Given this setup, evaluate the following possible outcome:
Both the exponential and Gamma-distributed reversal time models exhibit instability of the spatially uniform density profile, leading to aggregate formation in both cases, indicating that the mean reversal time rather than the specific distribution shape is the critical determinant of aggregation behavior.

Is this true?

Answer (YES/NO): NO